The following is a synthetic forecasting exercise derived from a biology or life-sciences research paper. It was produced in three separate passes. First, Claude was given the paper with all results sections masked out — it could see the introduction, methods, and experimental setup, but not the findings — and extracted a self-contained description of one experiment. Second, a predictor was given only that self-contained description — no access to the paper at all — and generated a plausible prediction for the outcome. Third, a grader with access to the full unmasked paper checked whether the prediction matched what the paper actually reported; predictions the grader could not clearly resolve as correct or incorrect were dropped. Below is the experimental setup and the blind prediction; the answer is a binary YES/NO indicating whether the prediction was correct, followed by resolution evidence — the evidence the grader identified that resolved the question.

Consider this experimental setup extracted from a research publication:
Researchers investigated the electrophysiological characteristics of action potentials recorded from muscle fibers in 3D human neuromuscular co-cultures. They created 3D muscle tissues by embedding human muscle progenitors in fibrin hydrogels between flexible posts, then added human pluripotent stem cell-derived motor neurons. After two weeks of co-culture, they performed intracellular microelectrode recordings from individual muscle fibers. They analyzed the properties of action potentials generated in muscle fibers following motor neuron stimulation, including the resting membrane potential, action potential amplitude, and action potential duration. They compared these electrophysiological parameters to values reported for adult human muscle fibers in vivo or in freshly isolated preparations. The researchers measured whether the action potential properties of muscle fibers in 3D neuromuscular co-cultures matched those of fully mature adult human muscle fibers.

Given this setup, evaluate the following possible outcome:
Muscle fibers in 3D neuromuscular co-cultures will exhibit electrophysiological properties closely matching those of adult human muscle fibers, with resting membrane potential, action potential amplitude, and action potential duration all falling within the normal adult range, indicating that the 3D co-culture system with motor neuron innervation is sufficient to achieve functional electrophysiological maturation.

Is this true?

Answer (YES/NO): NO